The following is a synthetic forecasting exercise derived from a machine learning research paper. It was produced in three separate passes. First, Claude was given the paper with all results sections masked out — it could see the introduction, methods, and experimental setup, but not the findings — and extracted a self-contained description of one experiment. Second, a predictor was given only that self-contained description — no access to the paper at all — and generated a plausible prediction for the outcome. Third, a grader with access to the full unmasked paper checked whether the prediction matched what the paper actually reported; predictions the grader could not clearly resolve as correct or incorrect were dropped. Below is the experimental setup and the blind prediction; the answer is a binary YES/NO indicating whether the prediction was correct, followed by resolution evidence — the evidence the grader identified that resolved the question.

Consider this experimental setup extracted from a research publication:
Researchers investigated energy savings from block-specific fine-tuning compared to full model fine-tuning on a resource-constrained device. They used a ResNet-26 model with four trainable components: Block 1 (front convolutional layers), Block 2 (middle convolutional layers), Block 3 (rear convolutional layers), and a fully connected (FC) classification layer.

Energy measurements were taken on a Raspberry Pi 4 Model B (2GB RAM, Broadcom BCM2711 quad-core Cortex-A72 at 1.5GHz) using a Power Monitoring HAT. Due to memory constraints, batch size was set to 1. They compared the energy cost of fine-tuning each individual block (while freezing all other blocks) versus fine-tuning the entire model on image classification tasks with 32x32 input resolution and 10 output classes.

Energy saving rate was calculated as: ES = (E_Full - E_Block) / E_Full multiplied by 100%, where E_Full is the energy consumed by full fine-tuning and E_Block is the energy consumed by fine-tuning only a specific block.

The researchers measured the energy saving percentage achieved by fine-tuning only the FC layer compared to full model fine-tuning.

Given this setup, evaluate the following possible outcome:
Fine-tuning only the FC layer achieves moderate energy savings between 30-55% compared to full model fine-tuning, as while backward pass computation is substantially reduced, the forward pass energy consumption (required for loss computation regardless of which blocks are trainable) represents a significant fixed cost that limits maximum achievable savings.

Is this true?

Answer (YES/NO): NO